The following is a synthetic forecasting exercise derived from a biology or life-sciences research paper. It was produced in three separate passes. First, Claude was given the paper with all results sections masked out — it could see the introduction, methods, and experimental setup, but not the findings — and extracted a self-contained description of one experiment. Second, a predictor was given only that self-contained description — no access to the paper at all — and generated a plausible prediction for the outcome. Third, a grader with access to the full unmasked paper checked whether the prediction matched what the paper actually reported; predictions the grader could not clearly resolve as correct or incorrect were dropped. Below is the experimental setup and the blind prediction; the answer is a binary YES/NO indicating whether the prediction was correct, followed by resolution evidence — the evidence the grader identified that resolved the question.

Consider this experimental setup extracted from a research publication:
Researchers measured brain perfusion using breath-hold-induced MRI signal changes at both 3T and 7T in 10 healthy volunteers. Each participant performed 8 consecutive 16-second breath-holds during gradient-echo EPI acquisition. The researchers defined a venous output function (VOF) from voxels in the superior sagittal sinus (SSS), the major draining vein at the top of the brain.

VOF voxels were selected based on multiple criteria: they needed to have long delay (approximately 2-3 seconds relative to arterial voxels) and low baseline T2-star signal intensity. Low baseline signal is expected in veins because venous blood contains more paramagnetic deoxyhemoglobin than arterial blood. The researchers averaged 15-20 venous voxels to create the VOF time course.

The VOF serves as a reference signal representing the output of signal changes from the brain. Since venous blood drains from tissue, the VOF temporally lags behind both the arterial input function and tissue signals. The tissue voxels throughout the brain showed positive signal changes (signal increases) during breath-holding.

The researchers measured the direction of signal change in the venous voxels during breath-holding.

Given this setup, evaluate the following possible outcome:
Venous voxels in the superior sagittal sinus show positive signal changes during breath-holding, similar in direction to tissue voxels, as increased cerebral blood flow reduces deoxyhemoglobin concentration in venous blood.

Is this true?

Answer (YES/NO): YES